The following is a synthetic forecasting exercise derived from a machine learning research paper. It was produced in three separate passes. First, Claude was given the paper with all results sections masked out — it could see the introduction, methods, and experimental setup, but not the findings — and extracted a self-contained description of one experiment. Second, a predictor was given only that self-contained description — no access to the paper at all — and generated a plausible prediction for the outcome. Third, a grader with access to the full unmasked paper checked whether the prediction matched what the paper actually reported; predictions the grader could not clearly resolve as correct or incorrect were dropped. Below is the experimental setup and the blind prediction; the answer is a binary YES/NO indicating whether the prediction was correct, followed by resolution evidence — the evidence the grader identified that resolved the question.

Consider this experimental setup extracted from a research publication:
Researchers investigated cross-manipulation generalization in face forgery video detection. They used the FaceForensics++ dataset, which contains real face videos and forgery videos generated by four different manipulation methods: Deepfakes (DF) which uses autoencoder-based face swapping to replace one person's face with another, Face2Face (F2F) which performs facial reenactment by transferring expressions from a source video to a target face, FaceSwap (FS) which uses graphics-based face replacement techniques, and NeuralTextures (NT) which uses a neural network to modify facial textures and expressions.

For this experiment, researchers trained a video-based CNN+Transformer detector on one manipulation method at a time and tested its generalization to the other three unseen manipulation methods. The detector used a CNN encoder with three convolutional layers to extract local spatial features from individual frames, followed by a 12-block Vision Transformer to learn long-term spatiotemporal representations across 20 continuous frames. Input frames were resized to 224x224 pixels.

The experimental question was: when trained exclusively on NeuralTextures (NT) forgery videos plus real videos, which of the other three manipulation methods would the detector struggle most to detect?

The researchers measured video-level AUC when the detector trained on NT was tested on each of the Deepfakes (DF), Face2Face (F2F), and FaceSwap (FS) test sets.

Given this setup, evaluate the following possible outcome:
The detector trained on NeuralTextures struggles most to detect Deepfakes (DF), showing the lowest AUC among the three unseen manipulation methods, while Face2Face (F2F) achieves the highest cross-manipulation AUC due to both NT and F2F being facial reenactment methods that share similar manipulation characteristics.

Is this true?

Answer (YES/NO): NO